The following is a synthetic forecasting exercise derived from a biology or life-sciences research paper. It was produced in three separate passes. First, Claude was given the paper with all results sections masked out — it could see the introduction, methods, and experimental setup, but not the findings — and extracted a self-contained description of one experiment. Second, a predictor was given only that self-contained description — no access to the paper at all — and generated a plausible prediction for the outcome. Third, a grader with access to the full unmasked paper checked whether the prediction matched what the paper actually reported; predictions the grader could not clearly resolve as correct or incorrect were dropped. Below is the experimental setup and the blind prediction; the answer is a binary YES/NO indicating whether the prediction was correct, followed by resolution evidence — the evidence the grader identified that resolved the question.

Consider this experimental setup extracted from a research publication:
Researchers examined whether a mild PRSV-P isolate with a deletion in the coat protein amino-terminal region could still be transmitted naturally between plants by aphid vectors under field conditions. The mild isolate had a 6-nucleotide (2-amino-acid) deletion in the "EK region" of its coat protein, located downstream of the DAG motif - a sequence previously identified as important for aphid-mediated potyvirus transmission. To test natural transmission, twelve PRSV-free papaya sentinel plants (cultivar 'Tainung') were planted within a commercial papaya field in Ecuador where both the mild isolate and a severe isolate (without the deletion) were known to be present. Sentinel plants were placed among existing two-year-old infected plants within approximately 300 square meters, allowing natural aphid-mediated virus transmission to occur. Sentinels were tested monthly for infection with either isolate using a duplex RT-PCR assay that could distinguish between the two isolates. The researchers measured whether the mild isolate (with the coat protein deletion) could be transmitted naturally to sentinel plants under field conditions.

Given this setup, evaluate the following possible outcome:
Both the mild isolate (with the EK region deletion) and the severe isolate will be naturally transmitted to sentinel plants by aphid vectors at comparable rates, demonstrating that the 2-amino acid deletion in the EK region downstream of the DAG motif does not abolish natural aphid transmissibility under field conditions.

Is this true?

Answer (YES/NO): YES